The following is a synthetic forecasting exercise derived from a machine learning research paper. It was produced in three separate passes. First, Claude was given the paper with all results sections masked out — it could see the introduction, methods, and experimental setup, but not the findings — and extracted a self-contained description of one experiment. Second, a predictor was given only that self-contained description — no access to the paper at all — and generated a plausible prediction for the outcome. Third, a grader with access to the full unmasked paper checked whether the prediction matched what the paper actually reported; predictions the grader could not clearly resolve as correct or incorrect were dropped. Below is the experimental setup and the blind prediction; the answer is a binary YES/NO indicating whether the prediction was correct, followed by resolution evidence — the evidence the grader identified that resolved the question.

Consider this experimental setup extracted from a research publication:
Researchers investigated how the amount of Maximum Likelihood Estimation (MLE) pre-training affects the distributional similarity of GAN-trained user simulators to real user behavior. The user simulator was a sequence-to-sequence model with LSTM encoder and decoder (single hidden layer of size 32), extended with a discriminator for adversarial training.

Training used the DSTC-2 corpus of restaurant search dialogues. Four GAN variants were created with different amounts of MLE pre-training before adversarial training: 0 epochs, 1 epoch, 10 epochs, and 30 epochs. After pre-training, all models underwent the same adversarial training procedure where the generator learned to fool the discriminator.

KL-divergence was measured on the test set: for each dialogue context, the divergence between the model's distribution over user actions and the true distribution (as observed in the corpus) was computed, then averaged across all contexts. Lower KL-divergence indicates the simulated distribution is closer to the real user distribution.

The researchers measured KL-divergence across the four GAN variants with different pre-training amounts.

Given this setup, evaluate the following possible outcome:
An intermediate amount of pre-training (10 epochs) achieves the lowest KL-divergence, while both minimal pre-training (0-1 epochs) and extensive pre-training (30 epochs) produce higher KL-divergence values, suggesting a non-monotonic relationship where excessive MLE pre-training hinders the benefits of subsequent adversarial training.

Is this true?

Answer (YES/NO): NO